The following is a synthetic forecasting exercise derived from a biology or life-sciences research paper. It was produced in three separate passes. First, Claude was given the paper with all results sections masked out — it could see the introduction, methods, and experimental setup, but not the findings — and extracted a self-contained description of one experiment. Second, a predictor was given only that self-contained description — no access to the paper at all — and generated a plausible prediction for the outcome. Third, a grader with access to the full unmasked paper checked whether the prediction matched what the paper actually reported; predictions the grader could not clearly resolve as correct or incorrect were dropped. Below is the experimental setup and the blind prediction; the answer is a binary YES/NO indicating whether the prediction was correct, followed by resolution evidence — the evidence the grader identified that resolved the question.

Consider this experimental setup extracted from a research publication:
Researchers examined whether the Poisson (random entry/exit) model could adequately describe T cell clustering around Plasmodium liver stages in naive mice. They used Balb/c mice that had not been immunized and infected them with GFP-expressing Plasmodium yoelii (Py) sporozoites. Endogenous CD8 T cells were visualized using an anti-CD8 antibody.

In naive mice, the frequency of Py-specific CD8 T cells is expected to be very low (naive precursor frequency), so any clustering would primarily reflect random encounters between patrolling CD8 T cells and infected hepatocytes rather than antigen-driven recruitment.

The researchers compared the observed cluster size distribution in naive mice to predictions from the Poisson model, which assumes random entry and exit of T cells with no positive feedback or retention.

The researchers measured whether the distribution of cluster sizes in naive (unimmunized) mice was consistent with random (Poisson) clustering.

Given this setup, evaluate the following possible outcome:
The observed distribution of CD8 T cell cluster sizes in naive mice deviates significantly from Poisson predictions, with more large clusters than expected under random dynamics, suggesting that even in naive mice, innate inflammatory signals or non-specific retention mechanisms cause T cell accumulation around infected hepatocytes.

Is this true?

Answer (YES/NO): NO